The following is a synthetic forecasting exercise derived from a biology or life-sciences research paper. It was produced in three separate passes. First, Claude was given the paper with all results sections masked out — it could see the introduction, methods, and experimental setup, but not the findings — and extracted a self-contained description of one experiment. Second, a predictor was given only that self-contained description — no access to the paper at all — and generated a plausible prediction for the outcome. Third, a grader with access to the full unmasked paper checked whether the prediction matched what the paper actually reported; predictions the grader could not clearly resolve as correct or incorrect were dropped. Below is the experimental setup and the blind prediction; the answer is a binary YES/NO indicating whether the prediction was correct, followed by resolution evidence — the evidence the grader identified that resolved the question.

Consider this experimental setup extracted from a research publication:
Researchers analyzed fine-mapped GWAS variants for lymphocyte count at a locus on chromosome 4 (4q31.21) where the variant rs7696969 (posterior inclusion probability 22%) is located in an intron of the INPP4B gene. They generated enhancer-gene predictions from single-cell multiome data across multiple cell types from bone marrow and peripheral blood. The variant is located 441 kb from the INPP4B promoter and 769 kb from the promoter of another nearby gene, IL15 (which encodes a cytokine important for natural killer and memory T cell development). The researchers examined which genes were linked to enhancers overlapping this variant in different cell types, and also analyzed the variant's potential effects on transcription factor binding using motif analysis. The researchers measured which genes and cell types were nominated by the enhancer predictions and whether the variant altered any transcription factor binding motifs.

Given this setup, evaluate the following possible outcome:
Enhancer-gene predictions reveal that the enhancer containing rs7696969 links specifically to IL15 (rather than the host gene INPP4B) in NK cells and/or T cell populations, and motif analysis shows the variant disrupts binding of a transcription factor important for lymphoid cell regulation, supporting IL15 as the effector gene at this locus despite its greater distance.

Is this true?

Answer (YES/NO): NO